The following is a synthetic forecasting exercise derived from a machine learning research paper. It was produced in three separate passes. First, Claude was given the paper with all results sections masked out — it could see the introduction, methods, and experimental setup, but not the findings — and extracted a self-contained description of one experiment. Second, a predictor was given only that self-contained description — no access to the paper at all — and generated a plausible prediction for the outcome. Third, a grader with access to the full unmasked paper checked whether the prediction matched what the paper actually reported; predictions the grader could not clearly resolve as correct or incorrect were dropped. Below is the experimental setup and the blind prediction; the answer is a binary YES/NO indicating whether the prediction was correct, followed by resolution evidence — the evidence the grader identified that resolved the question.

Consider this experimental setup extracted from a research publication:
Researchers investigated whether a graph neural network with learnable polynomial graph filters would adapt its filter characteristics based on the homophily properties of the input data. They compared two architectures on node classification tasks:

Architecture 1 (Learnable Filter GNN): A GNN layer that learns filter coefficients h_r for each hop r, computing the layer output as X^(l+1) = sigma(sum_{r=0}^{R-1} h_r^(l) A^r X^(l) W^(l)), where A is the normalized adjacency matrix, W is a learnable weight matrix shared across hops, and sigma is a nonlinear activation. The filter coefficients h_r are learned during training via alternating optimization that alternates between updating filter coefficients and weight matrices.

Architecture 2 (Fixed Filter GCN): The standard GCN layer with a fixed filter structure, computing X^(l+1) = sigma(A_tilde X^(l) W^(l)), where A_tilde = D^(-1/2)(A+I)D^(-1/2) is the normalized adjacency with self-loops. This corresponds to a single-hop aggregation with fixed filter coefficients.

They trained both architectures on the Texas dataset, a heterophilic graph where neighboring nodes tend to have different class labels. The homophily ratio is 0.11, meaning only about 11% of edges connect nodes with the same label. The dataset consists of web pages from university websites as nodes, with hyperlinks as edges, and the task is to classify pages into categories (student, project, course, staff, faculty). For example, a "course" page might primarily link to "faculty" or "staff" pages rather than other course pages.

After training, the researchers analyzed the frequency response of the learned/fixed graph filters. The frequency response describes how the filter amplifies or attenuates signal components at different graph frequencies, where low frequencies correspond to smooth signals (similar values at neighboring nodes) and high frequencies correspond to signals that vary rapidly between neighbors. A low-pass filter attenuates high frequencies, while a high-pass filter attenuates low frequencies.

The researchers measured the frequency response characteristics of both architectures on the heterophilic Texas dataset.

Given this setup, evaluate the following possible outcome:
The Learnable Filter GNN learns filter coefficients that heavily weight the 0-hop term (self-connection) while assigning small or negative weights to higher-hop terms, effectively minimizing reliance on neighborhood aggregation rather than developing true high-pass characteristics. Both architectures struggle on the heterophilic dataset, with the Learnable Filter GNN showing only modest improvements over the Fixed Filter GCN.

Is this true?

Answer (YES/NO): NO